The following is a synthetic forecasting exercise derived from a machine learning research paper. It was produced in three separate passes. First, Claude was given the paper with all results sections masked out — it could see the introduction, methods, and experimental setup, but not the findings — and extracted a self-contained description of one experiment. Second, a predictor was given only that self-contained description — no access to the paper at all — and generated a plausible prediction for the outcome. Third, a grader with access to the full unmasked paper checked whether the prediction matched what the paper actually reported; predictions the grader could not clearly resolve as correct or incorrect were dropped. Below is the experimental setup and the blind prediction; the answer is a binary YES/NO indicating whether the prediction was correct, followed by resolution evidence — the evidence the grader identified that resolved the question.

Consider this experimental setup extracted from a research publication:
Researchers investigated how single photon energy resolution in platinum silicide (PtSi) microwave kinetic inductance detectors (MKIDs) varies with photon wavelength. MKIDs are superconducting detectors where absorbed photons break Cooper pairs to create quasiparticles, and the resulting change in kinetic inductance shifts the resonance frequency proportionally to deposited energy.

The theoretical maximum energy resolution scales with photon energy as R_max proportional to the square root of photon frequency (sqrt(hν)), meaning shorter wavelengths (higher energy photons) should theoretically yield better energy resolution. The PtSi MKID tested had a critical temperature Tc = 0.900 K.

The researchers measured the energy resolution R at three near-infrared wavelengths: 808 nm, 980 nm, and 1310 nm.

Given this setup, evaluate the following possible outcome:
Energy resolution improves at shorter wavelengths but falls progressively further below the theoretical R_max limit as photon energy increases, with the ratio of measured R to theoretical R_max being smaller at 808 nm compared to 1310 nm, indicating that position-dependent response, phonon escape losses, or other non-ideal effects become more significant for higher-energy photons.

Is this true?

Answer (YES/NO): NO